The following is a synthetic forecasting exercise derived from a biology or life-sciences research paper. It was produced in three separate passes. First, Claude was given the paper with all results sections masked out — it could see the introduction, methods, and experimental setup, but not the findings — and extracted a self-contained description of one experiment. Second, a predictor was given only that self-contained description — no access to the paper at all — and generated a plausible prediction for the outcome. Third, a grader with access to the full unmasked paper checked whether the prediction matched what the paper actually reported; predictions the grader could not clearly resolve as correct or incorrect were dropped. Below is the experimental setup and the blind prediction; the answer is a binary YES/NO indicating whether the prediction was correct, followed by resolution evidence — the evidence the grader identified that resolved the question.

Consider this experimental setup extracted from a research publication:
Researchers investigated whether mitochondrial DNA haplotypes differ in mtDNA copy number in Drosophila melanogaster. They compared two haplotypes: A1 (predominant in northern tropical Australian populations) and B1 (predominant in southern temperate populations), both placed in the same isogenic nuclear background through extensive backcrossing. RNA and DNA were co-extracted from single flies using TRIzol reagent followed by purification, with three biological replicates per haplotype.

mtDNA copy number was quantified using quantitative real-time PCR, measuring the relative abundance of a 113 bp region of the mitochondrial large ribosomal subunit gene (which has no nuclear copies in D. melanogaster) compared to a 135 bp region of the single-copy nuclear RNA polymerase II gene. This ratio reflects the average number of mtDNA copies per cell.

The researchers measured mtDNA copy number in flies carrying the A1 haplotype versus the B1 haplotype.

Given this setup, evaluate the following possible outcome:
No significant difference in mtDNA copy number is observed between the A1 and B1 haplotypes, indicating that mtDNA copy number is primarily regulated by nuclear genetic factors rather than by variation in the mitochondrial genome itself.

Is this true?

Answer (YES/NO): YES